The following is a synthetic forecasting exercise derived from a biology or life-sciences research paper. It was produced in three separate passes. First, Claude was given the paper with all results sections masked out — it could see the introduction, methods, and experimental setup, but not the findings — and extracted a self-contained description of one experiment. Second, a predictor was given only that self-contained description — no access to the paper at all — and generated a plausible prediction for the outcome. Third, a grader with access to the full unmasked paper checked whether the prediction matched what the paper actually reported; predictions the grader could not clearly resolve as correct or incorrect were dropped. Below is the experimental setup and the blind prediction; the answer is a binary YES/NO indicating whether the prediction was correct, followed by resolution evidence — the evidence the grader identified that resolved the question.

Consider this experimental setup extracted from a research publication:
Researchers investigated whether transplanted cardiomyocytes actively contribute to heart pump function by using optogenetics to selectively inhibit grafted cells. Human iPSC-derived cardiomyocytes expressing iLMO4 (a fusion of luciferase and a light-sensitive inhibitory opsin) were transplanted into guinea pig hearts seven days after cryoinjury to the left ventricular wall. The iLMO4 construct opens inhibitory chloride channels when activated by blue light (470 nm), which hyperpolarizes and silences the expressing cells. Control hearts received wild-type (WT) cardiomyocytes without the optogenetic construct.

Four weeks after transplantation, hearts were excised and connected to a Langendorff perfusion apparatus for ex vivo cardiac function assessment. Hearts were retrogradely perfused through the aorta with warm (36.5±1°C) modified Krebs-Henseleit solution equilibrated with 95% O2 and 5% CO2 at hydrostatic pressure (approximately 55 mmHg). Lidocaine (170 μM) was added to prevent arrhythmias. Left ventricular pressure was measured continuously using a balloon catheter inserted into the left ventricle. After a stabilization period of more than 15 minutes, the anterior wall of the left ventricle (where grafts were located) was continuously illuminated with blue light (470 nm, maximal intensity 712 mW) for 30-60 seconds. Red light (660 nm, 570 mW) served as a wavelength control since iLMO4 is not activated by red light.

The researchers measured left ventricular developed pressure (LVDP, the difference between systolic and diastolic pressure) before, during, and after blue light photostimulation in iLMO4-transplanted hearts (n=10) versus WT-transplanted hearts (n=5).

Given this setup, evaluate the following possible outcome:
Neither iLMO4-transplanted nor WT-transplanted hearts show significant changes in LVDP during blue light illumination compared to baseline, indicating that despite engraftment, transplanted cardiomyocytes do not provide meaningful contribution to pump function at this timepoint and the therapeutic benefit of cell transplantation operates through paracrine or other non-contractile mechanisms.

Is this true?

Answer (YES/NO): NO